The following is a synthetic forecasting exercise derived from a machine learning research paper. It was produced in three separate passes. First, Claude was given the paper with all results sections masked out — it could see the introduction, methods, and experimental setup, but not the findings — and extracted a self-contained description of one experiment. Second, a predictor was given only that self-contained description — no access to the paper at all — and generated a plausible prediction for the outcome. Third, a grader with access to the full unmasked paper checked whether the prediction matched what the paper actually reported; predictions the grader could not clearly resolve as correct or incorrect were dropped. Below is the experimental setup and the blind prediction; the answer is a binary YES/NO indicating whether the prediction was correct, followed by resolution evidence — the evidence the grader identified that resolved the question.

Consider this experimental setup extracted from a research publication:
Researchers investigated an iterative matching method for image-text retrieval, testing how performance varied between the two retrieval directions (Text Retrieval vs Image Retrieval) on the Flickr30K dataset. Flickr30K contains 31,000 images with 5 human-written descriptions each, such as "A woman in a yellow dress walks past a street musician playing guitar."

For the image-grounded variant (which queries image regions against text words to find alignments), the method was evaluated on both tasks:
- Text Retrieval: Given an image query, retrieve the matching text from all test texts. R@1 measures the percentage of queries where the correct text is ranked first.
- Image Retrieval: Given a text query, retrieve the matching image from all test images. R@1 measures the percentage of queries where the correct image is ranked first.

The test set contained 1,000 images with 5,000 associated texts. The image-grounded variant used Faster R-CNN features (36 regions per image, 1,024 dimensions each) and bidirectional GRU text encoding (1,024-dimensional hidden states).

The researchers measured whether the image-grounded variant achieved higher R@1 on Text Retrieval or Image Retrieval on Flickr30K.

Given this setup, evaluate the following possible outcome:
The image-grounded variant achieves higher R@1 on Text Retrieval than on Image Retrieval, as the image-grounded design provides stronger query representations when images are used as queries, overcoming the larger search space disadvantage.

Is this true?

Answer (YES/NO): YES